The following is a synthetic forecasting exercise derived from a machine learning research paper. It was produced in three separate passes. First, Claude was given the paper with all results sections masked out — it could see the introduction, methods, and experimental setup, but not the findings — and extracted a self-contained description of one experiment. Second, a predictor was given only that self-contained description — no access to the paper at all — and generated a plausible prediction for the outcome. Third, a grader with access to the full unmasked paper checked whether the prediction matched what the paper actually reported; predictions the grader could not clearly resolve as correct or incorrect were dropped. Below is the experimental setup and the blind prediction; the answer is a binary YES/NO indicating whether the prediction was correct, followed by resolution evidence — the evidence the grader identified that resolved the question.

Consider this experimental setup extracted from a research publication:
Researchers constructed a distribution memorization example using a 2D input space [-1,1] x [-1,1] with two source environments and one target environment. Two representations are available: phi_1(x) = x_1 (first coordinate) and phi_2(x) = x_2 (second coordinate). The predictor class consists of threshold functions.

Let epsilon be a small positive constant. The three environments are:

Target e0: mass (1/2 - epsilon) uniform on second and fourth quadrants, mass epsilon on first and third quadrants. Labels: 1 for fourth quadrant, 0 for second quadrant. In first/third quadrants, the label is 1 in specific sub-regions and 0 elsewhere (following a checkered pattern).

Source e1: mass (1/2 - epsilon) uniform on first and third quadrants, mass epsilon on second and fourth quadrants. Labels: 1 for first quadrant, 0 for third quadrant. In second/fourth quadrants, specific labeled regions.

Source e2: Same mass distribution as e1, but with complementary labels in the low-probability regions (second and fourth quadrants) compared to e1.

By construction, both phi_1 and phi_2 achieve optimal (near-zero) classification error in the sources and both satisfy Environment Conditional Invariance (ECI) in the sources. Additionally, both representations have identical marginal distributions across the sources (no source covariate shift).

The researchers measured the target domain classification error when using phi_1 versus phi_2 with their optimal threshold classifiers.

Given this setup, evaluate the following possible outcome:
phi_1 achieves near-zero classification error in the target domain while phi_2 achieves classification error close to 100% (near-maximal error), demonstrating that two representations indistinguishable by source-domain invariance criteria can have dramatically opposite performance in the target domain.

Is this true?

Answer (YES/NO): NO